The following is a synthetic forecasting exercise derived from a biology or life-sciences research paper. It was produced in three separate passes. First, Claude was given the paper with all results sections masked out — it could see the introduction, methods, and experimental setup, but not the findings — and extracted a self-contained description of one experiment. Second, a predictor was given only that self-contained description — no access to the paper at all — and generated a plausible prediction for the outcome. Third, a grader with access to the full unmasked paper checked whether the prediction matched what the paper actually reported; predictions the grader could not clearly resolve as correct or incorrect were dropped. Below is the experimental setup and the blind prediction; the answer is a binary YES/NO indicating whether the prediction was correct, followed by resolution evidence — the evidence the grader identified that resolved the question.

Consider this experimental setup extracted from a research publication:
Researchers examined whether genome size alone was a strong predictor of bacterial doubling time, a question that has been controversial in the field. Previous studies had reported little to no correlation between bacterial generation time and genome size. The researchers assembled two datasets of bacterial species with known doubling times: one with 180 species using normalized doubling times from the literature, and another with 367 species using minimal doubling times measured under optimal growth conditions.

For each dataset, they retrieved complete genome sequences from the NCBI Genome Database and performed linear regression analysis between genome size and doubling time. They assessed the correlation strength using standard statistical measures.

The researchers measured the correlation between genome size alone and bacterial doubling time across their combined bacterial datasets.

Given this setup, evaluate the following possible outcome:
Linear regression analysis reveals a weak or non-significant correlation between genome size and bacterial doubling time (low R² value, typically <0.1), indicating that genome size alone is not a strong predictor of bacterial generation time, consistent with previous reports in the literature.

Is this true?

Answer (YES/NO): YES